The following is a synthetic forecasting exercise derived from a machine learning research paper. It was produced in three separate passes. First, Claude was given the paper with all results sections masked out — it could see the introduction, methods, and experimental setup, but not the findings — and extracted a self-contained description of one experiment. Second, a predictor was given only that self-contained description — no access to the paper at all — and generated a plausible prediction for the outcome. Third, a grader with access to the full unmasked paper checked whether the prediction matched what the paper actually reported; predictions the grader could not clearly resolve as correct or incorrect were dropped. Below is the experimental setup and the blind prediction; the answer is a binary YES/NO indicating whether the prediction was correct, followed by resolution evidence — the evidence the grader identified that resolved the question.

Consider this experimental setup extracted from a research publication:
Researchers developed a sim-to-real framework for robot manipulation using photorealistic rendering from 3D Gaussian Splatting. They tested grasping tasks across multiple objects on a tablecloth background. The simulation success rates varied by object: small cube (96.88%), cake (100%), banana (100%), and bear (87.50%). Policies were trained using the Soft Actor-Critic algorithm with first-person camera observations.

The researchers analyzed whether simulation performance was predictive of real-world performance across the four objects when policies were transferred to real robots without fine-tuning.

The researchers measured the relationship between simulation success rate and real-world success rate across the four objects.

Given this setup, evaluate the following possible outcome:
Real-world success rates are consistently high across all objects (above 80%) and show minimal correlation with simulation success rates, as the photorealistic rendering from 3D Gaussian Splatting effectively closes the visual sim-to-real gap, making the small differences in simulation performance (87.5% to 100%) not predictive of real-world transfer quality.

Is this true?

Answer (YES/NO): NO